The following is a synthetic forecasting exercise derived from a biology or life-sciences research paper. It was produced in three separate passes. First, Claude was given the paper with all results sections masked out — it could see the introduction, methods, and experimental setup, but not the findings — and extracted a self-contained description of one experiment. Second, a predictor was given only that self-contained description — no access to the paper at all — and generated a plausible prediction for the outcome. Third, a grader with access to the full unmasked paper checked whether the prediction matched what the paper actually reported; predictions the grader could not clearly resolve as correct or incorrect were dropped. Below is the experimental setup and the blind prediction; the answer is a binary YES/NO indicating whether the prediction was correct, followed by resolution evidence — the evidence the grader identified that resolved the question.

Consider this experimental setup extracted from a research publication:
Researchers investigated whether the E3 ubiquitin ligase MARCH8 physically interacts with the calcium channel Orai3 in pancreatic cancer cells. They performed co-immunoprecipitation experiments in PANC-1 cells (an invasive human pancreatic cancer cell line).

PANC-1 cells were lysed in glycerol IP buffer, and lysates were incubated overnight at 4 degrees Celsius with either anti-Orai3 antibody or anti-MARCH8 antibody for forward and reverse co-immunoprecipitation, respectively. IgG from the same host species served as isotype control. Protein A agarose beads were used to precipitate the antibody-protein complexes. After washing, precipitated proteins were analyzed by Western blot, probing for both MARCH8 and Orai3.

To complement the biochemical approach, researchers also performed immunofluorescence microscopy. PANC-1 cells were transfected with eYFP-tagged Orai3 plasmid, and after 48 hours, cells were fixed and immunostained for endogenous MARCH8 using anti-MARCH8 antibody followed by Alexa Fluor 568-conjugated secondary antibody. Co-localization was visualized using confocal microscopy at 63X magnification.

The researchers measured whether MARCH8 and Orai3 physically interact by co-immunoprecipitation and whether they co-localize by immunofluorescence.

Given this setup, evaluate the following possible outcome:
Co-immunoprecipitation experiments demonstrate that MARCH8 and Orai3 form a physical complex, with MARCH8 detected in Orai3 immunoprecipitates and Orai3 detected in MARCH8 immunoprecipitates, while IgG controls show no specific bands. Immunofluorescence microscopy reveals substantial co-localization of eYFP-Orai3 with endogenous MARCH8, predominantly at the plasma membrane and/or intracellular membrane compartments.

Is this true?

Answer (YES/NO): YES